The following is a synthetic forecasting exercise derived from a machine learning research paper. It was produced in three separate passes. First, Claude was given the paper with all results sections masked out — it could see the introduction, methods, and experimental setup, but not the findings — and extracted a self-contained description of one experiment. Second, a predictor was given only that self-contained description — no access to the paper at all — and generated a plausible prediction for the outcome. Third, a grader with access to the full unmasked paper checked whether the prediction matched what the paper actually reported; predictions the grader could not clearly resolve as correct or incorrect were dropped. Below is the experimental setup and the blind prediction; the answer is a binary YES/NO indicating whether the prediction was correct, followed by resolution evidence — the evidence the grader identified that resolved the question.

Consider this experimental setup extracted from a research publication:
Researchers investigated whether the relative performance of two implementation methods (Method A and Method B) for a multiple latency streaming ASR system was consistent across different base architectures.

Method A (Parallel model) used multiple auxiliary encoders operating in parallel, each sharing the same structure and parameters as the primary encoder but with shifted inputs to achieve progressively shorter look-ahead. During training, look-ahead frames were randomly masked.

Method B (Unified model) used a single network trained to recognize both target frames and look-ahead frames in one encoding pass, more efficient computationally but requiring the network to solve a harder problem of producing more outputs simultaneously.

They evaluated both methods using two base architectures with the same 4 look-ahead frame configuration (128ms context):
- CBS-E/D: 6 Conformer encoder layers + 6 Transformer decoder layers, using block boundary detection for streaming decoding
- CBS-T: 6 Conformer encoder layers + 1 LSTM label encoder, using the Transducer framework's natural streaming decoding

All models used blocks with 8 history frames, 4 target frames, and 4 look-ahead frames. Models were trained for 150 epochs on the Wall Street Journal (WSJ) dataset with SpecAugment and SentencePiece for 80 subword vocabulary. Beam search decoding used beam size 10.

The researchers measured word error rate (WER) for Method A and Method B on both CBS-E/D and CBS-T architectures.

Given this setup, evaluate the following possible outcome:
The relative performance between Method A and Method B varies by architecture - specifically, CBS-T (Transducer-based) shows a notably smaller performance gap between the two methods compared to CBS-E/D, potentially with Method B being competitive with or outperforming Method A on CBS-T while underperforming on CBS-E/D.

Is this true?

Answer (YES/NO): NO